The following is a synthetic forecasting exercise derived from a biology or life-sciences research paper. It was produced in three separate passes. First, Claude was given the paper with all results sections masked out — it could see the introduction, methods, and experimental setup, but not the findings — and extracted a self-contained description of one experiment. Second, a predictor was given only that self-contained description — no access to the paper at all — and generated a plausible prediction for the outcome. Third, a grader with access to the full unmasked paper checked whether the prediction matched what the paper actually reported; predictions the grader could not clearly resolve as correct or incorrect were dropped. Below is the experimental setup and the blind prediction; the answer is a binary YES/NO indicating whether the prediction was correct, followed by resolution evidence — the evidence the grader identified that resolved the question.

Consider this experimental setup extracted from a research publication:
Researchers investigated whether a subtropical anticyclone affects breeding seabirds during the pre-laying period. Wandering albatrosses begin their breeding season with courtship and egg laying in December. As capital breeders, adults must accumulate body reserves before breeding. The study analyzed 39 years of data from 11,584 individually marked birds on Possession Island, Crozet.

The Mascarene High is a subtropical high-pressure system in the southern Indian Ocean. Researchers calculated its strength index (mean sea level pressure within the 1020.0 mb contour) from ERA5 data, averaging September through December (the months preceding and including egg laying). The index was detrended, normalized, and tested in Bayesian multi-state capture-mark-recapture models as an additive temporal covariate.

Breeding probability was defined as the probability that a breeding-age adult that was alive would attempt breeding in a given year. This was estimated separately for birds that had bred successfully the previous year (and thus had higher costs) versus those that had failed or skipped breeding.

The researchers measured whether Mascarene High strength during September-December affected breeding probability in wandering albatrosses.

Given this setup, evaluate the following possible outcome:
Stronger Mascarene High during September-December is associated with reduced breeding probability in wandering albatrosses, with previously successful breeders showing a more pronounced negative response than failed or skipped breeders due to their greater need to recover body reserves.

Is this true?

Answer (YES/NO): NO